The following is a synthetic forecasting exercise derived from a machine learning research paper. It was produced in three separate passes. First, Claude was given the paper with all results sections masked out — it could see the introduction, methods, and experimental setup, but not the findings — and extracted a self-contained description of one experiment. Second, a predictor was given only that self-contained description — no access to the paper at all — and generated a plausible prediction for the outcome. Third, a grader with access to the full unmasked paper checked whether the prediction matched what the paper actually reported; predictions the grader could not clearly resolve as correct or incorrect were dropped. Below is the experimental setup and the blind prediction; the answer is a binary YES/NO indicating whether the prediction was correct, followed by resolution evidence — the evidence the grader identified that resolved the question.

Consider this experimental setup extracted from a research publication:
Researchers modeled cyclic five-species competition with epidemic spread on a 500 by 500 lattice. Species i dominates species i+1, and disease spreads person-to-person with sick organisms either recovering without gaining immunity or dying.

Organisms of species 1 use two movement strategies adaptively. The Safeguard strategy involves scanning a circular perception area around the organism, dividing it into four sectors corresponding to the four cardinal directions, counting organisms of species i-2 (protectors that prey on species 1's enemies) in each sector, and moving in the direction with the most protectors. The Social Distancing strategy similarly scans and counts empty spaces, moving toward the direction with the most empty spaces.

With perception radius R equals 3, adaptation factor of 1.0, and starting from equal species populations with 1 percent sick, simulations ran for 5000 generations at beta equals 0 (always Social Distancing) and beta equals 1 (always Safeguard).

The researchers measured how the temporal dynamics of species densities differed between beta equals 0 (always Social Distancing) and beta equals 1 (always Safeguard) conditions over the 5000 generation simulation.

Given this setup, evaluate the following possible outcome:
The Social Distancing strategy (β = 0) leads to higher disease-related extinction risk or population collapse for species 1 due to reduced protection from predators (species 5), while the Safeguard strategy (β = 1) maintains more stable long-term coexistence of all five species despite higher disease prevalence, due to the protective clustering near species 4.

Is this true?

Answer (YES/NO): NO